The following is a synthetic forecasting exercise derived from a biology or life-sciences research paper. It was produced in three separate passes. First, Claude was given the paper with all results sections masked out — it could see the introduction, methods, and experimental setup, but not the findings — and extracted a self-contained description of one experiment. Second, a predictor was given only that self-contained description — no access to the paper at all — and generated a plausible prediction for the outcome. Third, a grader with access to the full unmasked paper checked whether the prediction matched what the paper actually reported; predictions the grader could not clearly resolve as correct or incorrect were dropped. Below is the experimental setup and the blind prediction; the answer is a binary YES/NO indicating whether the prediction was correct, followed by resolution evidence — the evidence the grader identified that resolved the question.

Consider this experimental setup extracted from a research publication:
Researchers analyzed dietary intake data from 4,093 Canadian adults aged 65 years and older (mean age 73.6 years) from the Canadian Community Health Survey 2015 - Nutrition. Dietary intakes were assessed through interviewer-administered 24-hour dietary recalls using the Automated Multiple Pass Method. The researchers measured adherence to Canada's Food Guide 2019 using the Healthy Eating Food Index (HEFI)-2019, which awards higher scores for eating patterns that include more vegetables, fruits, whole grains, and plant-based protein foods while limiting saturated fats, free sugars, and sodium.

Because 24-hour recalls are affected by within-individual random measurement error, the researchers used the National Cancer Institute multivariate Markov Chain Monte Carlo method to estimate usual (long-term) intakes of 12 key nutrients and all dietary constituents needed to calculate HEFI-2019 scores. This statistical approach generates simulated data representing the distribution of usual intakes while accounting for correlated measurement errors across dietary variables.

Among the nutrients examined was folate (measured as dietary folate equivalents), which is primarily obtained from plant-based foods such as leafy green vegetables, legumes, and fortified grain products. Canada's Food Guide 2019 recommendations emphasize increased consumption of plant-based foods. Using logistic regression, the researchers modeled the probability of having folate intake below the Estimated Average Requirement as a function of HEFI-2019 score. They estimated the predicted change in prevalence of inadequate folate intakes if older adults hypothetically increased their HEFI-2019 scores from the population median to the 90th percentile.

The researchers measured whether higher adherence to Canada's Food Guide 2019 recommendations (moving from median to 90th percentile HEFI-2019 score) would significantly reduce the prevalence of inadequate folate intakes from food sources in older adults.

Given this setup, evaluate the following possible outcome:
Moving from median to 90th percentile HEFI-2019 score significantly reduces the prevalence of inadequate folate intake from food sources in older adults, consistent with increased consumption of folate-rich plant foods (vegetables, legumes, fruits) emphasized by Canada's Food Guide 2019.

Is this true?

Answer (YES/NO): NO